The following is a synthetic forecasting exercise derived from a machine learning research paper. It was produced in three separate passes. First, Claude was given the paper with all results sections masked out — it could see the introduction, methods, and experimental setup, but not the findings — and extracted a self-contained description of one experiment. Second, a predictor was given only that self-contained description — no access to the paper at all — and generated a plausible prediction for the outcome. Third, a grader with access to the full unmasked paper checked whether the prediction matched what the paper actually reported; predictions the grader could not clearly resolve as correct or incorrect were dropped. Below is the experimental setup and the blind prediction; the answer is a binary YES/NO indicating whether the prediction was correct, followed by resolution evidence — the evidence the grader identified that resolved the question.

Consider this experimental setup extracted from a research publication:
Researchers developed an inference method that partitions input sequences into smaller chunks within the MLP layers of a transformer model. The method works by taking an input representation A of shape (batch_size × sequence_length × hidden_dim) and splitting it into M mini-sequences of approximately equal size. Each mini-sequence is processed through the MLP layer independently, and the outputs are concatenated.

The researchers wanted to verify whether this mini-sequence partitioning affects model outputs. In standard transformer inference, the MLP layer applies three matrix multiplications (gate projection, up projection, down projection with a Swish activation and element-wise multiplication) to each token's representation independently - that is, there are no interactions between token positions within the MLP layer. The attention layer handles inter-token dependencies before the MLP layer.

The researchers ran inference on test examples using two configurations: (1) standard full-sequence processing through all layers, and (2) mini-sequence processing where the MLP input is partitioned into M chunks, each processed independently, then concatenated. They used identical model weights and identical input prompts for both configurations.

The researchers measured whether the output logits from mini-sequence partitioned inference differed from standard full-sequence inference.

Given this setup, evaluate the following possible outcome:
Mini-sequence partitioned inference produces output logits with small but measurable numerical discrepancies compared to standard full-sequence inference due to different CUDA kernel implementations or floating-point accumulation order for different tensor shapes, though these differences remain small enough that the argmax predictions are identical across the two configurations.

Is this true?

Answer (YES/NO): NO